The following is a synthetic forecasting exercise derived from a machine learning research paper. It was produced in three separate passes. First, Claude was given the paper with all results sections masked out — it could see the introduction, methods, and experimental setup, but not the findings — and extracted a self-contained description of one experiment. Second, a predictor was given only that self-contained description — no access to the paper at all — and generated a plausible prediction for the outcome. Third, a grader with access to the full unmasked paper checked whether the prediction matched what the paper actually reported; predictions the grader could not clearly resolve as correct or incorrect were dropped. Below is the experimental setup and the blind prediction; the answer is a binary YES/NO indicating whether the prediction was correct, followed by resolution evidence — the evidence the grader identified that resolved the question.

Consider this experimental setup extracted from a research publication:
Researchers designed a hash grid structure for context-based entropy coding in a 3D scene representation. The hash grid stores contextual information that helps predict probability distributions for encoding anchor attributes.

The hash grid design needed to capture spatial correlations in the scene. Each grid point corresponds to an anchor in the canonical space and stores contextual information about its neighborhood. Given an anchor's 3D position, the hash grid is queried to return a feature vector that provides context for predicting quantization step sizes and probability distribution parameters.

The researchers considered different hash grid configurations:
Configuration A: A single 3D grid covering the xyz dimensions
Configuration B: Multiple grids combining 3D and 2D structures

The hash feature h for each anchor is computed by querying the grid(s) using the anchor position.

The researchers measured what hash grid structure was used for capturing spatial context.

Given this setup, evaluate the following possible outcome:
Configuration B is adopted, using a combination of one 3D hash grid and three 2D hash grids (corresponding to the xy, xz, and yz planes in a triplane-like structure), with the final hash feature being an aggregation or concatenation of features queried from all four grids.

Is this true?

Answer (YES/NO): YES